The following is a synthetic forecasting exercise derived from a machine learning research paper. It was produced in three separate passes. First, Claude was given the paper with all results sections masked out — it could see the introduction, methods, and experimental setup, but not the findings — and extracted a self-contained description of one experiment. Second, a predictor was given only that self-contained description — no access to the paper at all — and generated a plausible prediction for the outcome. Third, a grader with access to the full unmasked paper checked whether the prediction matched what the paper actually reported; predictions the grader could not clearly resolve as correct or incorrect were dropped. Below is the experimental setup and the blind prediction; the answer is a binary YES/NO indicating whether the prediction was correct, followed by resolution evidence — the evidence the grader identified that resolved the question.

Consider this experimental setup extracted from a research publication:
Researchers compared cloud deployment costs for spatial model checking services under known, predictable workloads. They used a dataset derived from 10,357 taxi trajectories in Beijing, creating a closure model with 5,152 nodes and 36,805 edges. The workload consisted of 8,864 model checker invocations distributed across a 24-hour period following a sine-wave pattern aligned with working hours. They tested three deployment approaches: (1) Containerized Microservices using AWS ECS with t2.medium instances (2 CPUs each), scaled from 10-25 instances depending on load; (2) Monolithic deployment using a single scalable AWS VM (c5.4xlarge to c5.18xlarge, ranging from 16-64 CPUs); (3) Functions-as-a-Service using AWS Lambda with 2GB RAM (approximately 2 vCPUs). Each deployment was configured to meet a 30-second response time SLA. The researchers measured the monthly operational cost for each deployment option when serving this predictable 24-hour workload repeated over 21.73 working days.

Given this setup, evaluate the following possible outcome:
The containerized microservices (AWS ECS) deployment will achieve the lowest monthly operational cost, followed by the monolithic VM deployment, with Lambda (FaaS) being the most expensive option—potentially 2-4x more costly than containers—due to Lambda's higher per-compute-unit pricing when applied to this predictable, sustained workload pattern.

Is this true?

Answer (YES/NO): NO